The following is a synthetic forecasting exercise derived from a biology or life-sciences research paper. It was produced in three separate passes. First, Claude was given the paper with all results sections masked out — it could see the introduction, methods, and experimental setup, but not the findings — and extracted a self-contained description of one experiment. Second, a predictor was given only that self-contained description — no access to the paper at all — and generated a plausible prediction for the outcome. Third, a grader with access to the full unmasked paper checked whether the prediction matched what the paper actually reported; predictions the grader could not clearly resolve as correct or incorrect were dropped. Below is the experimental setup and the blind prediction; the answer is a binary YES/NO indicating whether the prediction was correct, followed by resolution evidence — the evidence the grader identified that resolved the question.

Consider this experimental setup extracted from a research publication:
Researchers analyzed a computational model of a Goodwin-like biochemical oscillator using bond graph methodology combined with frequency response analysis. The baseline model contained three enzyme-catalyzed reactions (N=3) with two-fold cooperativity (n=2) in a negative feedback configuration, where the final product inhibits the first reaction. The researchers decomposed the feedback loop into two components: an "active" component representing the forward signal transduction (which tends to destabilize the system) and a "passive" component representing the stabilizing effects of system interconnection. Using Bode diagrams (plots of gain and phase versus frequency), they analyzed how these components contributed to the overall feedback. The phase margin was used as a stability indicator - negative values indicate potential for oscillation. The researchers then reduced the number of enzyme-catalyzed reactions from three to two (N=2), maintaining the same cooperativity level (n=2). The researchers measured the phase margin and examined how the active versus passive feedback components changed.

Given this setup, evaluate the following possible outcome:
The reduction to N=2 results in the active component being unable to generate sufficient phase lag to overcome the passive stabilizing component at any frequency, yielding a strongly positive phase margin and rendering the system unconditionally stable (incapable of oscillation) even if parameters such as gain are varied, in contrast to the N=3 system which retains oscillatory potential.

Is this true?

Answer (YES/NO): YES